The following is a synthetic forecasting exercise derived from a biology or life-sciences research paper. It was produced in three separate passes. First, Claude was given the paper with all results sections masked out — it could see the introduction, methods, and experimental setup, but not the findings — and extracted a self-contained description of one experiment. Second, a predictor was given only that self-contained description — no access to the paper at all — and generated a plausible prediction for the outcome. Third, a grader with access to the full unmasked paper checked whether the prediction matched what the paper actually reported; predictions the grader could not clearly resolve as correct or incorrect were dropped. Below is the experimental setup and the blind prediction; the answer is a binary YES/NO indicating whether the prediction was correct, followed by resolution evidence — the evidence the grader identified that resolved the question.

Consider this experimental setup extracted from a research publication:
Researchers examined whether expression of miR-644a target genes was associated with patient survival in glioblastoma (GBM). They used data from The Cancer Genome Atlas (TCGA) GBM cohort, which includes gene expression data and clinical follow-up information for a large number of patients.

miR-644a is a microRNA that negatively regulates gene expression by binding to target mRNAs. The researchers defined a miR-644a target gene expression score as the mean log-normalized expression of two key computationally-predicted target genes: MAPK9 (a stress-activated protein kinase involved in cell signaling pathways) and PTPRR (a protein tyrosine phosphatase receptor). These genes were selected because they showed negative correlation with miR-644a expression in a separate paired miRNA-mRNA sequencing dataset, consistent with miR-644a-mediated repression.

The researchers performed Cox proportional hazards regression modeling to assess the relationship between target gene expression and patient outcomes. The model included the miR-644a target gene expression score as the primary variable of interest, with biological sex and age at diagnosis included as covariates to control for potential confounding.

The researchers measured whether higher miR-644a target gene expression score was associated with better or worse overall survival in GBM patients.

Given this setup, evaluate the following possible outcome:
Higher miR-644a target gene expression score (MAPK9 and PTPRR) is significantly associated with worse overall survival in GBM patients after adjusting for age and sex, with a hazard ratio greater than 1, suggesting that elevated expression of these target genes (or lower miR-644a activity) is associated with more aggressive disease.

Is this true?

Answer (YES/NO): YES